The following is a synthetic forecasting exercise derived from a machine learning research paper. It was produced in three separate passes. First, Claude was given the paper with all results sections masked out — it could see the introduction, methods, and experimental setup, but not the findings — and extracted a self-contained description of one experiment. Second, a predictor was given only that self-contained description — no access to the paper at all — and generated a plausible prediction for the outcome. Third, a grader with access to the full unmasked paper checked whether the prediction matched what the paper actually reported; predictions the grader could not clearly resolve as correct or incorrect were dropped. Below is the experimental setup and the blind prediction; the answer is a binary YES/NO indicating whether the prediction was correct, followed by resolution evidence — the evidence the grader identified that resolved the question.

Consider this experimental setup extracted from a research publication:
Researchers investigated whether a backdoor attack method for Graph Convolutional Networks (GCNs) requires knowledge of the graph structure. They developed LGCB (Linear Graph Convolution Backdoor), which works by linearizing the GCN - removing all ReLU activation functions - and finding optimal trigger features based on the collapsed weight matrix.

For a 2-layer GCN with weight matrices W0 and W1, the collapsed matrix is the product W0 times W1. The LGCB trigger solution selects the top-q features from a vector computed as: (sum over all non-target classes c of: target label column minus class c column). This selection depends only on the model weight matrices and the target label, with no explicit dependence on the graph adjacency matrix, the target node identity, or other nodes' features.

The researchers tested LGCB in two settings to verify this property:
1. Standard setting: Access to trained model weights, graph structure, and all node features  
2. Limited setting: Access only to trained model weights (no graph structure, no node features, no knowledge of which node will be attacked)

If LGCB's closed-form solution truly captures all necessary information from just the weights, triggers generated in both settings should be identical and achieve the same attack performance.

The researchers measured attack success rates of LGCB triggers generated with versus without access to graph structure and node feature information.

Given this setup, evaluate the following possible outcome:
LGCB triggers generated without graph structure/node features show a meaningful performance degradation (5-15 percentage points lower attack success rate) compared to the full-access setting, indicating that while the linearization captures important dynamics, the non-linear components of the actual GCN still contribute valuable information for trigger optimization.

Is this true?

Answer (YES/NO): NO